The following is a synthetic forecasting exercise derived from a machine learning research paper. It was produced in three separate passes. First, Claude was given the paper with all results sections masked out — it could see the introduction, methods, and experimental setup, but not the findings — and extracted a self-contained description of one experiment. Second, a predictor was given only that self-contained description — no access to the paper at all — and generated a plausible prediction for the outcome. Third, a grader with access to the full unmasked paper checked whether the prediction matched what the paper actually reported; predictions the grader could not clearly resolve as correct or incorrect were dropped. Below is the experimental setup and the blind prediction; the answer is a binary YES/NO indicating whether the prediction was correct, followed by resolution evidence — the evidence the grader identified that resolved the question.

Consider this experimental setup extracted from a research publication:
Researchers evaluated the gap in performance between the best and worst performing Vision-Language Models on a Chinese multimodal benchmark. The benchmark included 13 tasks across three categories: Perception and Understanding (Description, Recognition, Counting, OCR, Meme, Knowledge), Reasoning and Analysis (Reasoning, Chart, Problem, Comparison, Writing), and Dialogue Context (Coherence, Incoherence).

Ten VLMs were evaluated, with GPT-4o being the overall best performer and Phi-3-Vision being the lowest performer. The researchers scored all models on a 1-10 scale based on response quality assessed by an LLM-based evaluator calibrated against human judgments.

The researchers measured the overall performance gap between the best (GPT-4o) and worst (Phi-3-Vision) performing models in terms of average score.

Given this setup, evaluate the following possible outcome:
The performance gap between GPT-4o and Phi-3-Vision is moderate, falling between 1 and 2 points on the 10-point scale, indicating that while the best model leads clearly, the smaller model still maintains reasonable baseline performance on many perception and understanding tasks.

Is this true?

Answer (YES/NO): NO